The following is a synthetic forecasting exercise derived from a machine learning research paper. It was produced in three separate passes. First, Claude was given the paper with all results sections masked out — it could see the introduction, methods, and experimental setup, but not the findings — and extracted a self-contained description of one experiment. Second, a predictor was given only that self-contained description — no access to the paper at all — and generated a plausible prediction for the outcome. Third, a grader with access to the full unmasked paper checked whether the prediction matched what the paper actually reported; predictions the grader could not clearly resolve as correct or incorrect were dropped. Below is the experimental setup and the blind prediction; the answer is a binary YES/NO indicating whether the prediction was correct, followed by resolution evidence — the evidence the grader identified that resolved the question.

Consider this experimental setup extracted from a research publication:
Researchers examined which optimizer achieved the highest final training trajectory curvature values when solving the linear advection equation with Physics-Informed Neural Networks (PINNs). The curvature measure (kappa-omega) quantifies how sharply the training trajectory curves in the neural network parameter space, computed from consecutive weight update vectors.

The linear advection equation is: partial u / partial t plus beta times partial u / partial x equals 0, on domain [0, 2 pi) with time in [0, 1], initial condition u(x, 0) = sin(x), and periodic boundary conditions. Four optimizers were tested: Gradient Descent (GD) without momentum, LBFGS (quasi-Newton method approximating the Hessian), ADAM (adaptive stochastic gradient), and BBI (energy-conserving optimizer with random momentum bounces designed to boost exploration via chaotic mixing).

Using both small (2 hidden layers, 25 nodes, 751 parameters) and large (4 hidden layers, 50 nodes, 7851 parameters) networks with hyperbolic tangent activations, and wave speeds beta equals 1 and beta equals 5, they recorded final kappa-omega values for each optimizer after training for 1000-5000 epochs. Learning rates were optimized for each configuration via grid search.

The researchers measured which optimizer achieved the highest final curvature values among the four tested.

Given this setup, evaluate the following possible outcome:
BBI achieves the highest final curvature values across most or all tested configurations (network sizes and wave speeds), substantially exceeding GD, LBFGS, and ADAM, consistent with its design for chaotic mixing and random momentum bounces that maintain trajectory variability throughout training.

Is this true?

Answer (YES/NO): NO